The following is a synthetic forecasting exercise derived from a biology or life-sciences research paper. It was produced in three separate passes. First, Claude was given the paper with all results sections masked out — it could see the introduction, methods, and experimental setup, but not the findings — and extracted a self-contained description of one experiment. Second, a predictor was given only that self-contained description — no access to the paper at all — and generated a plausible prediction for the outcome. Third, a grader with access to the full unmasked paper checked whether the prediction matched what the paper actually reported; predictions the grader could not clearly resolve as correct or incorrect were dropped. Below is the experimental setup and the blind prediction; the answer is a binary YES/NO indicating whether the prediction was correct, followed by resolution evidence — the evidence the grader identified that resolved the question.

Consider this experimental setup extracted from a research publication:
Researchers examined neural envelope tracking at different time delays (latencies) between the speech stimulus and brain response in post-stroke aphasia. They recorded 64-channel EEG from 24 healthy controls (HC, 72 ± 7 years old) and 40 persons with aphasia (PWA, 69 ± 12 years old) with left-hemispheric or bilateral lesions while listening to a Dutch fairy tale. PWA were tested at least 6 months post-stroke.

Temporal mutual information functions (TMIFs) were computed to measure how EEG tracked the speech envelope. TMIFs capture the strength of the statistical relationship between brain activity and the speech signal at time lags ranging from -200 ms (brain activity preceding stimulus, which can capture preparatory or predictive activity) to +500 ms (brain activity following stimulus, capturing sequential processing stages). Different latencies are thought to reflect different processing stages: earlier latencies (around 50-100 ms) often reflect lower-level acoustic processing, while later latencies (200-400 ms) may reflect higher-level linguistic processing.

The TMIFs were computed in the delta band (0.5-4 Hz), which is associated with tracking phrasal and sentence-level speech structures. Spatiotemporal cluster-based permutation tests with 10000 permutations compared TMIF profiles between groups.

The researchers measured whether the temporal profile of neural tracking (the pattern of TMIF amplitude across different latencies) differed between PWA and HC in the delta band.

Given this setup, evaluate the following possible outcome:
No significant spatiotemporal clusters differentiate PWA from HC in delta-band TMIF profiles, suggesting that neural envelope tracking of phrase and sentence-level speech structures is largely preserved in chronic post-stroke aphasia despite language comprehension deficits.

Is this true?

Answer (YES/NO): NO